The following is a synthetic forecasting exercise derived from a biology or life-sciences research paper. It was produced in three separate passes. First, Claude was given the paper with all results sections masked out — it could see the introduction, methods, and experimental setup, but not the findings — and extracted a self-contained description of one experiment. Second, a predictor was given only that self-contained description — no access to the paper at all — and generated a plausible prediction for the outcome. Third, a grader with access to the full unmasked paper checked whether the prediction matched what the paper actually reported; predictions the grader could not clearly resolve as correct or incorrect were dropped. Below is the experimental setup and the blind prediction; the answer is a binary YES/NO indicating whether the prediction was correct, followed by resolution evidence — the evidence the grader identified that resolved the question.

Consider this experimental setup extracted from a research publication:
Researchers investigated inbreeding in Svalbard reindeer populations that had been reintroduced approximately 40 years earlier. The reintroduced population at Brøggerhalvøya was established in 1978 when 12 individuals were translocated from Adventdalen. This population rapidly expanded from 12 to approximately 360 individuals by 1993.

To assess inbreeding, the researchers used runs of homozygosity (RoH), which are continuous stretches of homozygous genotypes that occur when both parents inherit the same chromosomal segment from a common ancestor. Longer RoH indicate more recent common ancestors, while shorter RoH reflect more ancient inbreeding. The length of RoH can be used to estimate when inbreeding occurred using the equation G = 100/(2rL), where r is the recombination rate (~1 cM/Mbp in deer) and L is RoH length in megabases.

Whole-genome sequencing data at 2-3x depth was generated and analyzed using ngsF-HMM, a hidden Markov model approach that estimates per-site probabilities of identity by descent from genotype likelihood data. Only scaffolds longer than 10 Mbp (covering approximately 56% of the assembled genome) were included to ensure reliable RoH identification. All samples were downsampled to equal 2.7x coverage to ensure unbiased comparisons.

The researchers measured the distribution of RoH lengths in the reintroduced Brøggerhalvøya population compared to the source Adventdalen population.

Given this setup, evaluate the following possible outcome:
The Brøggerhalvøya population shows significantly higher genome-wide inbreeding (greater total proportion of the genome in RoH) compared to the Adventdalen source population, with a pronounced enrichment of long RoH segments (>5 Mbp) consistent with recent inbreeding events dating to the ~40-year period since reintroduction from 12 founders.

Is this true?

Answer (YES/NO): NO